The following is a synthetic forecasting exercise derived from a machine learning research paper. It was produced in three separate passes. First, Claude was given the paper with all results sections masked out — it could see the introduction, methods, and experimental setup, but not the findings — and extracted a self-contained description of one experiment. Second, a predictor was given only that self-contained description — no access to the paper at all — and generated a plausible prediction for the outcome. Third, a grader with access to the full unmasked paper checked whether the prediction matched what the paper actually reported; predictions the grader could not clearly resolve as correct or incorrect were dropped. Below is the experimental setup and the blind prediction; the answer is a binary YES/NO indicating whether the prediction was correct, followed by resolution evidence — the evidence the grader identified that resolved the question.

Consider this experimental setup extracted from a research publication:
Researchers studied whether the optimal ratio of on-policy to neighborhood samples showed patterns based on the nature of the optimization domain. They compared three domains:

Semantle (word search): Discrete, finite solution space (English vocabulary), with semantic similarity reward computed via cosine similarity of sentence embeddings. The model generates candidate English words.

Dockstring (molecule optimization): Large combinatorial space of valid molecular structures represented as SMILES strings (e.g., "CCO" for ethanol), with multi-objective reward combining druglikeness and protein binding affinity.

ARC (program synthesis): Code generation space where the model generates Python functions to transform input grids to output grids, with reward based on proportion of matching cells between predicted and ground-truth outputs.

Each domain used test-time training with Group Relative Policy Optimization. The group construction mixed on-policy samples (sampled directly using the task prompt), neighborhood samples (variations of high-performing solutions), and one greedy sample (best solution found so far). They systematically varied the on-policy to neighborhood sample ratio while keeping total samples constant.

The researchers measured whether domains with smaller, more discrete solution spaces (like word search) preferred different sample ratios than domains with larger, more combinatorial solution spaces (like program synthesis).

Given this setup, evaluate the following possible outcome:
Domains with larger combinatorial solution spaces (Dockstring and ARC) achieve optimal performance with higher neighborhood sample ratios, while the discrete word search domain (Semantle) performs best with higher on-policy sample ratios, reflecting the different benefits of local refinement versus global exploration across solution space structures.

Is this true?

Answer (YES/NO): NO